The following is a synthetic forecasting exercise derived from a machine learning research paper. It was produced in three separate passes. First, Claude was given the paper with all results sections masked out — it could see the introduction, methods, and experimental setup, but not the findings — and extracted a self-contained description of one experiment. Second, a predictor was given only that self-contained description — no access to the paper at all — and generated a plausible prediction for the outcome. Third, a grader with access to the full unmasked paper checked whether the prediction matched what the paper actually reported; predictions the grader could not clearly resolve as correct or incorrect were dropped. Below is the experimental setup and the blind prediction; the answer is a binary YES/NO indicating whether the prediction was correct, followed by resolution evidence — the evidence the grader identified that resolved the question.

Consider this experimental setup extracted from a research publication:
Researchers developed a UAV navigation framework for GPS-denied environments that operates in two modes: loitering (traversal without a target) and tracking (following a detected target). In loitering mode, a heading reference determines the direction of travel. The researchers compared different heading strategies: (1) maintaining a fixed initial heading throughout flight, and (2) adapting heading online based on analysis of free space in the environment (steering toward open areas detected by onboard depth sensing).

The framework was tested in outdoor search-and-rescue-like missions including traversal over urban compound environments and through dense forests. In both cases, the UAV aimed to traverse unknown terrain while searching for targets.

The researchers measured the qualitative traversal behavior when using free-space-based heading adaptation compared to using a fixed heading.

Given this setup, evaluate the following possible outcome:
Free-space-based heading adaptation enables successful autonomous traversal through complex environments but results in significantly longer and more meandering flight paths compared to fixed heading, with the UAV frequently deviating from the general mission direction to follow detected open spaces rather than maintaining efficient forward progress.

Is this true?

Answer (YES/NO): NO